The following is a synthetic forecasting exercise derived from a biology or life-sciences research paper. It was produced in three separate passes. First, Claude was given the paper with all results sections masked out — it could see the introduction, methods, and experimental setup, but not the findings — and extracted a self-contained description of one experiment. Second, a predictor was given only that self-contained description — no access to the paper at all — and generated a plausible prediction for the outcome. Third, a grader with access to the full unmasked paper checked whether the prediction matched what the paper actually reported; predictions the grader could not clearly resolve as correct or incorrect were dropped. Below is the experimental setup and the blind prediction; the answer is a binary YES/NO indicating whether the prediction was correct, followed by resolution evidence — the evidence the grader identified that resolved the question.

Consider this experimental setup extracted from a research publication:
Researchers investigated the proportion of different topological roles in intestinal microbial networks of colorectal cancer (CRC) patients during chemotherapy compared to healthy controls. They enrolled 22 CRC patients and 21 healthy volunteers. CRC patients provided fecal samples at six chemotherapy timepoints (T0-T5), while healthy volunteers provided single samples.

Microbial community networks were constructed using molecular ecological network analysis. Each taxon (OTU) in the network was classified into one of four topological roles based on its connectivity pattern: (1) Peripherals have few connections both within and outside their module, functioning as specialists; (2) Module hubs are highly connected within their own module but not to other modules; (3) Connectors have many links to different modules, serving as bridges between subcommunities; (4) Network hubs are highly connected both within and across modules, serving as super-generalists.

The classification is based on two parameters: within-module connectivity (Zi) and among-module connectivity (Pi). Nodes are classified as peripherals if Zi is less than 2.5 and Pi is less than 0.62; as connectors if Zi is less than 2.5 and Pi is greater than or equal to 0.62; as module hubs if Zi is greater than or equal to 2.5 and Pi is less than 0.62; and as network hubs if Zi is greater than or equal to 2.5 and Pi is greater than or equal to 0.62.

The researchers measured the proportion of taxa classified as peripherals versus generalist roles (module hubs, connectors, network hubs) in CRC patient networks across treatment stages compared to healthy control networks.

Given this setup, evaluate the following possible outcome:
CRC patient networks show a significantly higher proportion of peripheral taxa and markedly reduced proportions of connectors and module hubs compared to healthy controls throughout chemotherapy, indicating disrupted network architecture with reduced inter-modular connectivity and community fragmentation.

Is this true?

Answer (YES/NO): NO